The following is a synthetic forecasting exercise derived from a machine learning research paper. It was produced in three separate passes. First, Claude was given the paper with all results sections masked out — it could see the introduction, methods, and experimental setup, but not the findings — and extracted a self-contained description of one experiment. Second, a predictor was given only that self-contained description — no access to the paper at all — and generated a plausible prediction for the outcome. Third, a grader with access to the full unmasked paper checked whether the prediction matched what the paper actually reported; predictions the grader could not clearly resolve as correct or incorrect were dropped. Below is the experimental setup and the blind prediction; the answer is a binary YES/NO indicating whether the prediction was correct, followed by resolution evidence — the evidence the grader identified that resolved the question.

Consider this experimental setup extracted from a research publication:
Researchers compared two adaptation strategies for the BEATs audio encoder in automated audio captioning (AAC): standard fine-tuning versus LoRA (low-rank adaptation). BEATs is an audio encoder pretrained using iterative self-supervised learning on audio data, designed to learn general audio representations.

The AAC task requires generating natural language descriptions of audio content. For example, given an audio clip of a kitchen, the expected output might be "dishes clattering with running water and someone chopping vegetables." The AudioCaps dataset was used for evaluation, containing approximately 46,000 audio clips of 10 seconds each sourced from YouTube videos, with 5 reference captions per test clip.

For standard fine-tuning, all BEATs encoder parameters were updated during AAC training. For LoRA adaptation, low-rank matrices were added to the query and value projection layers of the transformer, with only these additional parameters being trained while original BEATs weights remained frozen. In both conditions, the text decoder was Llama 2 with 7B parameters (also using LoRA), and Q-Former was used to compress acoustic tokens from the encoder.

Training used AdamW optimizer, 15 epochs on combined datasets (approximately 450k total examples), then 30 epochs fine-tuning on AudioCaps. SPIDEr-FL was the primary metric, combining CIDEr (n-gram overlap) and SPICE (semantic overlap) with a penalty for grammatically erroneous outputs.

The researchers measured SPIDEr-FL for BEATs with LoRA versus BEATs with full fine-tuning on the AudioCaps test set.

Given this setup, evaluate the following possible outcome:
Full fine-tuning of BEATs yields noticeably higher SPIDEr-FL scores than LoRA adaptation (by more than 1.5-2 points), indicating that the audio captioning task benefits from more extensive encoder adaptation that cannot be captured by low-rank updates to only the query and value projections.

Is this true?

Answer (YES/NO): NO